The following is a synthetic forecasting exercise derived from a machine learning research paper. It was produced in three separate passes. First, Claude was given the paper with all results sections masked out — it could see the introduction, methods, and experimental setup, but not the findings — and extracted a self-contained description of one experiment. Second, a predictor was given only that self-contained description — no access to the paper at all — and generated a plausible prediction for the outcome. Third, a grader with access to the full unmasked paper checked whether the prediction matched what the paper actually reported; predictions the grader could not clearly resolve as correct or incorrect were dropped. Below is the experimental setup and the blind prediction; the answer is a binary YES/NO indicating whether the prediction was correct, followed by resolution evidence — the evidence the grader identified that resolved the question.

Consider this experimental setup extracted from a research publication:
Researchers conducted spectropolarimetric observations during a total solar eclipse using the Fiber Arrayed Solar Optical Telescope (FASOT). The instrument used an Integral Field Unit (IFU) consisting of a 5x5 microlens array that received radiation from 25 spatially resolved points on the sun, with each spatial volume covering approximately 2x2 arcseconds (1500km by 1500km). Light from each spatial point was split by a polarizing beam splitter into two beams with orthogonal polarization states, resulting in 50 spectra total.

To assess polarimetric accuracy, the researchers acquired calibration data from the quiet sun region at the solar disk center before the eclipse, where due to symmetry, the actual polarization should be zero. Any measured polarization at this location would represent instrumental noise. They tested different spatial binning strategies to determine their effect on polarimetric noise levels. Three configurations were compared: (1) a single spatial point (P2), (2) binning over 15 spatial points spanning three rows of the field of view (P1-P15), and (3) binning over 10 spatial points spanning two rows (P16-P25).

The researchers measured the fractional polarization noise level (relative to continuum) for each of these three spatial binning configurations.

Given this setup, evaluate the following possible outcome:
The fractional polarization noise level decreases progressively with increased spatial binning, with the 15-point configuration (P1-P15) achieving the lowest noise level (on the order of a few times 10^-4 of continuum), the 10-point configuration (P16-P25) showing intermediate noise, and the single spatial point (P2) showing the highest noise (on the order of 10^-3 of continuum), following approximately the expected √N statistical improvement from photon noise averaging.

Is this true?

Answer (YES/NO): YES